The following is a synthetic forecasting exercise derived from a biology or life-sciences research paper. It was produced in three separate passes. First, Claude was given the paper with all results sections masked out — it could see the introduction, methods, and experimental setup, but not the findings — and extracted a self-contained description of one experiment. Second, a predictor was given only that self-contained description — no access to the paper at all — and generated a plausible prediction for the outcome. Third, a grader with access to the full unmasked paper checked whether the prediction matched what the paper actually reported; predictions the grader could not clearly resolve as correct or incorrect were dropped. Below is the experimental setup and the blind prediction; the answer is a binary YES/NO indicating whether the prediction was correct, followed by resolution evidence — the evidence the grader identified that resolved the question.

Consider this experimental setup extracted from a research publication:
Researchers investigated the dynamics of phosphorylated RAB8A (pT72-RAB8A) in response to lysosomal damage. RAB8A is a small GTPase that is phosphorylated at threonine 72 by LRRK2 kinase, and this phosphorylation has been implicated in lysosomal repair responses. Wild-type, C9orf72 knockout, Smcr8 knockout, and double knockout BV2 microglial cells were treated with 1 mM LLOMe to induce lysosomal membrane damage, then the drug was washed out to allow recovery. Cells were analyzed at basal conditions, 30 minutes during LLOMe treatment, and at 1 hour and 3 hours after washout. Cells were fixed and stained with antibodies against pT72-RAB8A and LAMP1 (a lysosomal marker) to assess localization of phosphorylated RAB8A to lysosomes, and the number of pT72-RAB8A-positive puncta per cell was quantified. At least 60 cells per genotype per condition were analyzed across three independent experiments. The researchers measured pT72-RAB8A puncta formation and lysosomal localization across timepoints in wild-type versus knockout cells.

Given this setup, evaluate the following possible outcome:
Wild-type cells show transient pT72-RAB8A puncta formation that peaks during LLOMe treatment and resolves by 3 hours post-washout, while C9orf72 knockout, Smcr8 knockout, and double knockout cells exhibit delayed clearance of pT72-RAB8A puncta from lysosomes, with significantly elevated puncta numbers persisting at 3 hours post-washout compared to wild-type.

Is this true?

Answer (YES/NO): NO